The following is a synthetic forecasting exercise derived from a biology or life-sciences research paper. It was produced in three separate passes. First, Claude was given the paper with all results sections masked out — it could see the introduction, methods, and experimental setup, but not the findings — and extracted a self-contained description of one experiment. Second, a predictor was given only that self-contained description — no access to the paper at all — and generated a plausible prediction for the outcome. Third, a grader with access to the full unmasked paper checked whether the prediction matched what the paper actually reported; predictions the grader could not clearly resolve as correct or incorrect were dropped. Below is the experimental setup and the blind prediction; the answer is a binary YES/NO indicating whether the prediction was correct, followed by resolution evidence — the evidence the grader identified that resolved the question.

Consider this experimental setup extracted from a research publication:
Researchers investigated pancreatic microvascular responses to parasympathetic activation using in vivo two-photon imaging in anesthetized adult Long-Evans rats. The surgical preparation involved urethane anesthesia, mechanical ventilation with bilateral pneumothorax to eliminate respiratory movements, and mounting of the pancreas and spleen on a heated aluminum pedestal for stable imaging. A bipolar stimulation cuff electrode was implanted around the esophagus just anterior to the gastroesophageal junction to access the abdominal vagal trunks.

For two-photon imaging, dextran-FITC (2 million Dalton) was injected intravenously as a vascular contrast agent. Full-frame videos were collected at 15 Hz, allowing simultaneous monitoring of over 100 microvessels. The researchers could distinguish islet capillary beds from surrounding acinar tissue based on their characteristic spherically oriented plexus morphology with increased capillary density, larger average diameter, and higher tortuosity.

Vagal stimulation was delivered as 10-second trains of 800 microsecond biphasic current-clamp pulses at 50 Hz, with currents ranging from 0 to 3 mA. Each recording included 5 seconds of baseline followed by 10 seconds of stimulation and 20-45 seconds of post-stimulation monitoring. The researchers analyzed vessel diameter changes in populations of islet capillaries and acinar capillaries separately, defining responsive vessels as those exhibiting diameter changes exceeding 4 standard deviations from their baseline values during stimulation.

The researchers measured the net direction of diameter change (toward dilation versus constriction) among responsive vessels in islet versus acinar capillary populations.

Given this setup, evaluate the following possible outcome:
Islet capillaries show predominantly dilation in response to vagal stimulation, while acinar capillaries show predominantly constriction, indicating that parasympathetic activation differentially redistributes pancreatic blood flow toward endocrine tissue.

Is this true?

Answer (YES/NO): NO